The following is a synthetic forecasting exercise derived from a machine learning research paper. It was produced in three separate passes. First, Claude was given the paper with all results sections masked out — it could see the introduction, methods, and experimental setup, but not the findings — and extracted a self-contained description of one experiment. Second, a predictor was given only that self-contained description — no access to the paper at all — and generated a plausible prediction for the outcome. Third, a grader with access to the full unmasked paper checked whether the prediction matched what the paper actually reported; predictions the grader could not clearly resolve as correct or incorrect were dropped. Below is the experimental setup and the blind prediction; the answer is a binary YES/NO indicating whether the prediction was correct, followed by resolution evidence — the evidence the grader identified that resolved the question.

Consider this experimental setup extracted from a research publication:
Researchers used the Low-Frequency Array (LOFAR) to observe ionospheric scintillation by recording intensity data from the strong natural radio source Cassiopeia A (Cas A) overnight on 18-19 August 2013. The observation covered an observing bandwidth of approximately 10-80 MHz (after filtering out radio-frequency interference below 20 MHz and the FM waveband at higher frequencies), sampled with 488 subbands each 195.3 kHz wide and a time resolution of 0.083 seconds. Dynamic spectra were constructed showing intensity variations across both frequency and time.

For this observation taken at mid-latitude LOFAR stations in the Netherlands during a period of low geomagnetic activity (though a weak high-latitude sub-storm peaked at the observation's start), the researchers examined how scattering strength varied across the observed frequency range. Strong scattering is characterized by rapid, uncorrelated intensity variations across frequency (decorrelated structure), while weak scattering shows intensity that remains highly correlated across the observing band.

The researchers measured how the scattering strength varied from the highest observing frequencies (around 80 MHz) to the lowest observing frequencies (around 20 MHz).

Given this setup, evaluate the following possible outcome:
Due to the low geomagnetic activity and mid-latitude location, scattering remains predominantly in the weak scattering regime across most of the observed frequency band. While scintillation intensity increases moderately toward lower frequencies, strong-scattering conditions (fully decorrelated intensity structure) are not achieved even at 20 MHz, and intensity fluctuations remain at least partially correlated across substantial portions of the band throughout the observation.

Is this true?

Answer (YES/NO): NO